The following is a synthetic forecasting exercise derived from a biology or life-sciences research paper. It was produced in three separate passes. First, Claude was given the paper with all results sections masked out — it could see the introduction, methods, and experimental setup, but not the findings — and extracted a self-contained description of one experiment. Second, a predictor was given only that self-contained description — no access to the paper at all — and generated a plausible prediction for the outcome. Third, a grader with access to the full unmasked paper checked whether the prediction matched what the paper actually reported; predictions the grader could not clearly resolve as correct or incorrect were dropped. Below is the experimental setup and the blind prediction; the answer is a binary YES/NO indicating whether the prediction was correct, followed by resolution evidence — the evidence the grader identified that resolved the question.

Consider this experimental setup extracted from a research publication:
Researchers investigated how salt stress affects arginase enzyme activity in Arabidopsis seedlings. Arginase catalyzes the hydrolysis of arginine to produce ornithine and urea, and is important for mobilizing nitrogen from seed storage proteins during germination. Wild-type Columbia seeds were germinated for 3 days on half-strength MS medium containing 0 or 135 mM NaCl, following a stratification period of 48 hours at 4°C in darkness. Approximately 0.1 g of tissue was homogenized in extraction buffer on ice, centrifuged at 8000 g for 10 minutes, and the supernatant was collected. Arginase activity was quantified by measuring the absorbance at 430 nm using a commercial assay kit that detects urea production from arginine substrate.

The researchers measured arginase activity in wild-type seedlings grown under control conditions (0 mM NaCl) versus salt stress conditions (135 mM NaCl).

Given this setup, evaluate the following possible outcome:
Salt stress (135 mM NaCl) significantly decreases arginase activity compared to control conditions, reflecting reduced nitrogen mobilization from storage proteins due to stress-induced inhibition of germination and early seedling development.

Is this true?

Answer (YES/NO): NO